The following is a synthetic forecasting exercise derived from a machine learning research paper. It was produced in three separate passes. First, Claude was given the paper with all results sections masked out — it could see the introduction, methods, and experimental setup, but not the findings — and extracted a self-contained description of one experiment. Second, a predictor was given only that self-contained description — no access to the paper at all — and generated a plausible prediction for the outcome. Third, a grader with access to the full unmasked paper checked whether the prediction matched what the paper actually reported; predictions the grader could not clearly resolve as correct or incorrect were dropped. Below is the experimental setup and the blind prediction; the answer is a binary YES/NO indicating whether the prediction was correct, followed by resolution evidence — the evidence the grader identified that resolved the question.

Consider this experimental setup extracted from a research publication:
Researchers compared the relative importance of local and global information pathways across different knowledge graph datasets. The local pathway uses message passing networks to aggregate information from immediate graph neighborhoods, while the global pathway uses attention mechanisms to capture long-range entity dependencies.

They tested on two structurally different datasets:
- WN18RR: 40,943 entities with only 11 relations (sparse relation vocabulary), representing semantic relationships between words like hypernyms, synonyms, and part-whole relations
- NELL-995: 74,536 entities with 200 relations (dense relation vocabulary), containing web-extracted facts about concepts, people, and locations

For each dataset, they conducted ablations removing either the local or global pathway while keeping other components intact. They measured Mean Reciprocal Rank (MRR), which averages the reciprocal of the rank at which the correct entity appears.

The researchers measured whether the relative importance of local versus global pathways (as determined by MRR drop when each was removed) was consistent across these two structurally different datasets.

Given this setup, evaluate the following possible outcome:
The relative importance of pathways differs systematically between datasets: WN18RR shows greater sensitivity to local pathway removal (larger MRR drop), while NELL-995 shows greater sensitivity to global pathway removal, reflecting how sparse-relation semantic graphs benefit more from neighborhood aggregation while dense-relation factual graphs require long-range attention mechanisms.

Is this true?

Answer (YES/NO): NO